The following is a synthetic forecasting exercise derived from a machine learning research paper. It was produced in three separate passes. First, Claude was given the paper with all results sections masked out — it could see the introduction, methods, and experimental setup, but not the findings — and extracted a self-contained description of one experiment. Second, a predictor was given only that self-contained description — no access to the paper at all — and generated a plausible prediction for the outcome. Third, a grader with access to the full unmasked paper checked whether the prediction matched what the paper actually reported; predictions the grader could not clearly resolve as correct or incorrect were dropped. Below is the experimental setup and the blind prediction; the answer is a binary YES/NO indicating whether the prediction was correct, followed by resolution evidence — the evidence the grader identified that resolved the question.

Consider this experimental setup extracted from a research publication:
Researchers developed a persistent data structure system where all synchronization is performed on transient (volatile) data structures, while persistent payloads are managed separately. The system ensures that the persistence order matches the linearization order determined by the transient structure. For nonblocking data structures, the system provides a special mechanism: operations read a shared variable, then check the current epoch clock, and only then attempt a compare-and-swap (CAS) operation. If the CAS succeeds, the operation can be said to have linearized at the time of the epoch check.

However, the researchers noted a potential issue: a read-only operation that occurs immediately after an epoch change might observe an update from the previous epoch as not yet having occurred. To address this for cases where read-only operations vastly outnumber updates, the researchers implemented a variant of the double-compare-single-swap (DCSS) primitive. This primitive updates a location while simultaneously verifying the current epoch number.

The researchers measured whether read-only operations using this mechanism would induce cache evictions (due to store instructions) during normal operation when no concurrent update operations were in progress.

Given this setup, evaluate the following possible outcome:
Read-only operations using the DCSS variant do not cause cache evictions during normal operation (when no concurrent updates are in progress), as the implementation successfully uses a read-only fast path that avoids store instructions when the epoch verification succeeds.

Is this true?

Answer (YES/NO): YES